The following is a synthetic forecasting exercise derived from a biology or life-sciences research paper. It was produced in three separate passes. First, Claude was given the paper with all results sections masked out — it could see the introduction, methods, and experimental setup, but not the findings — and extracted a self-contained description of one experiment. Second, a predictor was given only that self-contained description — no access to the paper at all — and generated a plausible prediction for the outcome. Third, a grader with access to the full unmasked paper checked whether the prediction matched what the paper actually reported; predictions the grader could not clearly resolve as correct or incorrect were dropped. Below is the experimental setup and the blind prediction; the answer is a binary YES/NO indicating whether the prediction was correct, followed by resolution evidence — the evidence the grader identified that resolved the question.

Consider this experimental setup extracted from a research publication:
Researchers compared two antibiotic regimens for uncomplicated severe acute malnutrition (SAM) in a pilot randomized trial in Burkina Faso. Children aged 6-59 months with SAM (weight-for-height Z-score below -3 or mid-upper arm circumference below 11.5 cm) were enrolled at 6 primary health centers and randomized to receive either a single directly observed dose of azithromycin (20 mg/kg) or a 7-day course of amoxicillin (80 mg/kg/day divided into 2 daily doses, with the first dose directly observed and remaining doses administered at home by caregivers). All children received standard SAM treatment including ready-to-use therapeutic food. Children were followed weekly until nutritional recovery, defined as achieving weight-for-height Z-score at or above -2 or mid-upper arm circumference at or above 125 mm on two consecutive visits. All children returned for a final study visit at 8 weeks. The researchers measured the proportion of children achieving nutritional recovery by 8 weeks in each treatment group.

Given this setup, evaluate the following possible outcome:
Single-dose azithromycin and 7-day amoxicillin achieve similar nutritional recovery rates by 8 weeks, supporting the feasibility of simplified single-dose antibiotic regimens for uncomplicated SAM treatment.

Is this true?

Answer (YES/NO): YES